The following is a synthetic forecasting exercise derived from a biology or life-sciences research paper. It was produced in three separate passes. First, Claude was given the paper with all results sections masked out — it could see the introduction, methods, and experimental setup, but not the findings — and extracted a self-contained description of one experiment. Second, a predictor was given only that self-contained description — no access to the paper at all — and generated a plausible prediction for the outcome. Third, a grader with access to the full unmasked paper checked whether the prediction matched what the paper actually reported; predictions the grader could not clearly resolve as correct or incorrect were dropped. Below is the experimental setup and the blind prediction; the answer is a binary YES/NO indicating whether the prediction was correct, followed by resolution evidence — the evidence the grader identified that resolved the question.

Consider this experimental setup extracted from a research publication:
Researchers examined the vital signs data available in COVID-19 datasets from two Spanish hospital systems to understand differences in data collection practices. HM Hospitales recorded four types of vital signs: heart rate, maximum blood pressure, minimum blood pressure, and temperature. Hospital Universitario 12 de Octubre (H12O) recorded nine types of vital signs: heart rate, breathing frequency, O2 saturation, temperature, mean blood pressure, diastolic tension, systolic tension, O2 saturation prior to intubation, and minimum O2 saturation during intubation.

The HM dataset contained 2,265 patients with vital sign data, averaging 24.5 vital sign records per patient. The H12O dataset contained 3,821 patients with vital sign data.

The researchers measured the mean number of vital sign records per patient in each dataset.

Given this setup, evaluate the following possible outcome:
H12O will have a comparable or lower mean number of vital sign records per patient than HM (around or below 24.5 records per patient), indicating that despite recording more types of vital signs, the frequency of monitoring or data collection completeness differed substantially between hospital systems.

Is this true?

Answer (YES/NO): NO